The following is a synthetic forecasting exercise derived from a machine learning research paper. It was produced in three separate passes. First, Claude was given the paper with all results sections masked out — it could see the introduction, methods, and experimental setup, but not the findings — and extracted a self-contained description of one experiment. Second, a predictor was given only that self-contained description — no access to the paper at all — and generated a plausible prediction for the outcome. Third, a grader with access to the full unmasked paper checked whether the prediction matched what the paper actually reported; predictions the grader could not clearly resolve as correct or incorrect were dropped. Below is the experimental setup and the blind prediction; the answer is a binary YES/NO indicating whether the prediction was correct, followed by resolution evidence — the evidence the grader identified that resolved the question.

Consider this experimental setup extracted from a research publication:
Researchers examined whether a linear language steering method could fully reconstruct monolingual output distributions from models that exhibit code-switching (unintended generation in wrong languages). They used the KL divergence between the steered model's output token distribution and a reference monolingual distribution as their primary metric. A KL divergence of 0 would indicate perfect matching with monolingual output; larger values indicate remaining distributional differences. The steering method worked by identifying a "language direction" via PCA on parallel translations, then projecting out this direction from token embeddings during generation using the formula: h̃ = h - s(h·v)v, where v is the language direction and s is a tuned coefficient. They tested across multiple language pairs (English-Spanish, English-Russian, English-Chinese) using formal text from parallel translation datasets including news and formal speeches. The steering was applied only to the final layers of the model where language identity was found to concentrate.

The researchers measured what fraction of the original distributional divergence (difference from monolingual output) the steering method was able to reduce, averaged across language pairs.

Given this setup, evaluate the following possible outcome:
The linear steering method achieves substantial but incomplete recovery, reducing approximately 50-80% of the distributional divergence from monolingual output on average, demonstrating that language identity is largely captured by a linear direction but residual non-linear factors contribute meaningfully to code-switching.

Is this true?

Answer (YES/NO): NO